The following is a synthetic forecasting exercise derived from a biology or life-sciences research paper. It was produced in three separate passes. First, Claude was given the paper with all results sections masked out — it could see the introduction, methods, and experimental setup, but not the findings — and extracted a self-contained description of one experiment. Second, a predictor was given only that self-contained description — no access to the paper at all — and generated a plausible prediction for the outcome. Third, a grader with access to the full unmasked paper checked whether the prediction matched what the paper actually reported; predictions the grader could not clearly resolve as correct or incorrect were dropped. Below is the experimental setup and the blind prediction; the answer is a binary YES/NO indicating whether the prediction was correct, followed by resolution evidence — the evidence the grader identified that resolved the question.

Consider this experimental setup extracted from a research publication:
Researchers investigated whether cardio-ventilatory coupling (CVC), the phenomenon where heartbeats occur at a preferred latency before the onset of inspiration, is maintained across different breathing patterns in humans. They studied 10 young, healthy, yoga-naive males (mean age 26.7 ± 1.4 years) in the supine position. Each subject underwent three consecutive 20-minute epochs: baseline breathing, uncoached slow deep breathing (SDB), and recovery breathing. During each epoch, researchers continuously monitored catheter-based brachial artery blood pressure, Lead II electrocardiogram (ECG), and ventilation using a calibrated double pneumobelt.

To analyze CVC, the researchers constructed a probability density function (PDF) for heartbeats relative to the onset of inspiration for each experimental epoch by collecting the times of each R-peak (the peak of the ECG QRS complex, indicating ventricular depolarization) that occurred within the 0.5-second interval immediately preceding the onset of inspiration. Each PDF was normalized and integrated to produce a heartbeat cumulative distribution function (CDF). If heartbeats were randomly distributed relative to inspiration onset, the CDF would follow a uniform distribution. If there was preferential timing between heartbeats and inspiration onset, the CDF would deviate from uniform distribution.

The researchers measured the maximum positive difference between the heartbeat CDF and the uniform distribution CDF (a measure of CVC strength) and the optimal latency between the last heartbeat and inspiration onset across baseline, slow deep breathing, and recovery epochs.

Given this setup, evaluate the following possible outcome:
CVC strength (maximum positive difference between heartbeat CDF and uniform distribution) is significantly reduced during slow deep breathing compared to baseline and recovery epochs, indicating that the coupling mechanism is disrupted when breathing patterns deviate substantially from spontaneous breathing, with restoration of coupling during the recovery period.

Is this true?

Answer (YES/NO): NO